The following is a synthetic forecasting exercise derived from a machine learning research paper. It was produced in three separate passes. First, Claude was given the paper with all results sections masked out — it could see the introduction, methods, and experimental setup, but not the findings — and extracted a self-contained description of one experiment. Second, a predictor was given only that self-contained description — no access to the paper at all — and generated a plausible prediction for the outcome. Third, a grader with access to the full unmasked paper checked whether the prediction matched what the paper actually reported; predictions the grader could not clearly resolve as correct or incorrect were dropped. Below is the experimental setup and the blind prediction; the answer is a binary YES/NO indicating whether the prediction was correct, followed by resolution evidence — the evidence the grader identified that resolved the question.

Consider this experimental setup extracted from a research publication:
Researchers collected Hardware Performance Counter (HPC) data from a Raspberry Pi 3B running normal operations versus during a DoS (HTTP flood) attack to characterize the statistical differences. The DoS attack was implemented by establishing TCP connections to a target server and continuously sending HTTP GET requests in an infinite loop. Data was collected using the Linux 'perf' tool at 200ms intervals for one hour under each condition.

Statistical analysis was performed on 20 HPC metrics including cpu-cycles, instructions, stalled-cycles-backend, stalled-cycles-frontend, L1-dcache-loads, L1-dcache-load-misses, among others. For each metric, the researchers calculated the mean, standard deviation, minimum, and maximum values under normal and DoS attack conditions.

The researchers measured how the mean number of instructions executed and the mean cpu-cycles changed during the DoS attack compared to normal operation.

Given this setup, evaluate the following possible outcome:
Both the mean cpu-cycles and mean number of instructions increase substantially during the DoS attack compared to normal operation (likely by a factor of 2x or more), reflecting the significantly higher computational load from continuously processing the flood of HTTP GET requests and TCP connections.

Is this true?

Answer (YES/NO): NO